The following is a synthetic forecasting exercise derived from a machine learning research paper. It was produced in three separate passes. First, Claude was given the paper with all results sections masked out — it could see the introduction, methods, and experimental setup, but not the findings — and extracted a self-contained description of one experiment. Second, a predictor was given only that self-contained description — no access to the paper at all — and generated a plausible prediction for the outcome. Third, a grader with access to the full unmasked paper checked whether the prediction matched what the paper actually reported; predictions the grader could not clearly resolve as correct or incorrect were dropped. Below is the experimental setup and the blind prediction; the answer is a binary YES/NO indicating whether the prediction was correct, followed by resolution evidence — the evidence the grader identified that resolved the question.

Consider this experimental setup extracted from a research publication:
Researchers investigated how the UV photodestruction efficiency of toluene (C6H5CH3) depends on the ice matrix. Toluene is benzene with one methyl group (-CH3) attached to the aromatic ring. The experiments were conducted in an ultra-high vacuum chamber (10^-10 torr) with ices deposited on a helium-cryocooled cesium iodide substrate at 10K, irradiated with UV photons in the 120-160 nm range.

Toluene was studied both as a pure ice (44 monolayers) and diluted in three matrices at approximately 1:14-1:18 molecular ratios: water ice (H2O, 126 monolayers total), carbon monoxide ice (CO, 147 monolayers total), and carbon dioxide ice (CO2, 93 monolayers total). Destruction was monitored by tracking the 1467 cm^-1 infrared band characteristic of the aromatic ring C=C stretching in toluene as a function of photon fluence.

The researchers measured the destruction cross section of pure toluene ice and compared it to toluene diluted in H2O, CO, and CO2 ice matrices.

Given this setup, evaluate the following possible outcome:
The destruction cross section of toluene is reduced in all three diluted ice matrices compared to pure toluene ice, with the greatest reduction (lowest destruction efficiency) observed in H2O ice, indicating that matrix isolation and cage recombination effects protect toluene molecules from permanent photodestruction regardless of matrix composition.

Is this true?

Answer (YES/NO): NO